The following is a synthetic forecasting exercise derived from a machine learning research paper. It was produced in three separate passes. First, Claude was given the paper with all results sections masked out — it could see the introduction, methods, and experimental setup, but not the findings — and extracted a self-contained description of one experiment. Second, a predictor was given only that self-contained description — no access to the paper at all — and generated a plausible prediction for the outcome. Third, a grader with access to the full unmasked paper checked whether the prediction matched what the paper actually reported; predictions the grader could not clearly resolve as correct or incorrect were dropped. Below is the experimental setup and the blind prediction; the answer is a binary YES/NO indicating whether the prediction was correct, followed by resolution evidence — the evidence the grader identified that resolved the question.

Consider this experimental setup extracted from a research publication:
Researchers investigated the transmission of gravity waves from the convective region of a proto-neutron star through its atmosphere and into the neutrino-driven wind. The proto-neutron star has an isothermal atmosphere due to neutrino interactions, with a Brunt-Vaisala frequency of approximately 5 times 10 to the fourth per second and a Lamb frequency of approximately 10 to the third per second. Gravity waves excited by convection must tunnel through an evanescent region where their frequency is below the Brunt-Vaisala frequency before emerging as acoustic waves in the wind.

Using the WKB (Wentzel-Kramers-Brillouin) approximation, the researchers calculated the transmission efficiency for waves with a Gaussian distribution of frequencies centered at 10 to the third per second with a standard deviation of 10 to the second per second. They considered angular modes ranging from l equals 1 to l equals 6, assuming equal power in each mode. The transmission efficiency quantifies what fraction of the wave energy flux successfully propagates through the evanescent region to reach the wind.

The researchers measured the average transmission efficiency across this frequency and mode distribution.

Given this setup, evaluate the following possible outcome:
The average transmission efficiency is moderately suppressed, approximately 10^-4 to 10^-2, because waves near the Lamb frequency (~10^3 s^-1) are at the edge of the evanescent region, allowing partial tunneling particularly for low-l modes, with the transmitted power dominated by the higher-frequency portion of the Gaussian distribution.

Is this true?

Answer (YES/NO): NO